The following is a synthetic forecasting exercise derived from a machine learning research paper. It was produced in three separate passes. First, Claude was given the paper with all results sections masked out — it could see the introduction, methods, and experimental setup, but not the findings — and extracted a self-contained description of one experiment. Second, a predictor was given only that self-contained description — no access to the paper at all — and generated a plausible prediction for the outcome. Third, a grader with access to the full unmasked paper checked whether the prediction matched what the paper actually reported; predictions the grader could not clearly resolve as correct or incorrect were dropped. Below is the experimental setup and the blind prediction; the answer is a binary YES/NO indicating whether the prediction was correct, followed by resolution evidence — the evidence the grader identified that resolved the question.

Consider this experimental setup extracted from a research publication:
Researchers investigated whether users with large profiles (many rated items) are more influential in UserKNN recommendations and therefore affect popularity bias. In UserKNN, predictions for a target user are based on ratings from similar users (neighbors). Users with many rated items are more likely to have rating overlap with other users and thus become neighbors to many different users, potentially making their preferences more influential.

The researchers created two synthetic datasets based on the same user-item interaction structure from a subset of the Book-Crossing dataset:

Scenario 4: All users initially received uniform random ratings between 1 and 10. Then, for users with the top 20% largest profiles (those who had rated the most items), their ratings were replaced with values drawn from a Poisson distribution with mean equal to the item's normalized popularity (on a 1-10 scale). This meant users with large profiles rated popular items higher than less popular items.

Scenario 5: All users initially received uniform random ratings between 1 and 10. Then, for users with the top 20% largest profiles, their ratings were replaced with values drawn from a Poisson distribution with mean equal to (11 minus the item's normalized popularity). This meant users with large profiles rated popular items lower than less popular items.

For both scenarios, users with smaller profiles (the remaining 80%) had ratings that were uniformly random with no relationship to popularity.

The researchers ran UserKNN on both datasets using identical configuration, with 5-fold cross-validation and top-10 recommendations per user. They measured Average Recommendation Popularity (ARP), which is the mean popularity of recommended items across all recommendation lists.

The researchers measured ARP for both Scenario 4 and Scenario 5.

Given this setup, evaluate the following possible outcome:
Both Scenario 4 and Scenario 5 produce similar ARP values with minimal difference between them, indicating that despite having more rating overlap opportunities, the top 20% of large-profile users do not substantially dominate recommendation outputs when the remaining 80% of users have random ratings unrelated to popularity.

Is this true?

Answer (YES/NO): NO